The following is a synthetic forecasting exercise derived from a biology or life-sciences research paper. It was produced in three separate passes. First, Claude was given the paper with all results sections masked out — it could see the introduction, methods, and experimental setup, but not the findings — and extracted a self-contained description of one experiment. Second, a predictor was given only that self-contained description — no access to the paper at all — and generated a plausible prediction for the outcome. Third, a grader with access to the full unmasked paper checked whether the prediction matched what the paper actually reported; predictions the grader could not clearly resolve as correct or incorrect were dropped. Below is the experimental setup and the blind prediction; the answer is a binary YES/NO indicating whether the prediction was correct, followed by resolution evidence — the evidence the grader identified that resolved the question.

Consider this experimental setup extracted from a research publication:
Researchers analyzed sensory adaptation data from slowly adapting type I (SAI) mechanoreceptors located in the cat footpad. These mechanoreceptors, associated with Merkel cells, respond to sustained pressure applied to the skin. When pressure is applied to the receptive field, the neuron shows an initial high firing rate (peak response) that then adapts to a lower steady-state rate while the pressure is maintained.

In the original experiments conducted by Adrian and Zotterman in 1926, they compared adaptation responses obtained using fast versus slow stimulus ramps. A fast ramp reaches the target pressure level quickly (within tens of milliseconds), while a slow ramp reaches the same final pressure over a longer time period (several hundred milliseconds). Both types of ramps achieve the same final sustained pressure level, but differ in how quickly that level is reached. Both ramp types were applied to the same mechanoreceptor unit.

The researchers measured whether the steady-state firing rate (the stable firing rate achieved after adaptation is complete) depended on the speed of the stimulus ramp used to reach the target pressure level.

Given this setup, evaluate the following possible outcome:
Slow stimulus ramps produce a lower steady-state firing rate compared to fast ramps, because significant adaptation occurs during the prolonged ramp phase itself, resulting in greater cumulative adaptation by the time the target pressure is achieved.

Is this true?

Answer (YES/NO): NO